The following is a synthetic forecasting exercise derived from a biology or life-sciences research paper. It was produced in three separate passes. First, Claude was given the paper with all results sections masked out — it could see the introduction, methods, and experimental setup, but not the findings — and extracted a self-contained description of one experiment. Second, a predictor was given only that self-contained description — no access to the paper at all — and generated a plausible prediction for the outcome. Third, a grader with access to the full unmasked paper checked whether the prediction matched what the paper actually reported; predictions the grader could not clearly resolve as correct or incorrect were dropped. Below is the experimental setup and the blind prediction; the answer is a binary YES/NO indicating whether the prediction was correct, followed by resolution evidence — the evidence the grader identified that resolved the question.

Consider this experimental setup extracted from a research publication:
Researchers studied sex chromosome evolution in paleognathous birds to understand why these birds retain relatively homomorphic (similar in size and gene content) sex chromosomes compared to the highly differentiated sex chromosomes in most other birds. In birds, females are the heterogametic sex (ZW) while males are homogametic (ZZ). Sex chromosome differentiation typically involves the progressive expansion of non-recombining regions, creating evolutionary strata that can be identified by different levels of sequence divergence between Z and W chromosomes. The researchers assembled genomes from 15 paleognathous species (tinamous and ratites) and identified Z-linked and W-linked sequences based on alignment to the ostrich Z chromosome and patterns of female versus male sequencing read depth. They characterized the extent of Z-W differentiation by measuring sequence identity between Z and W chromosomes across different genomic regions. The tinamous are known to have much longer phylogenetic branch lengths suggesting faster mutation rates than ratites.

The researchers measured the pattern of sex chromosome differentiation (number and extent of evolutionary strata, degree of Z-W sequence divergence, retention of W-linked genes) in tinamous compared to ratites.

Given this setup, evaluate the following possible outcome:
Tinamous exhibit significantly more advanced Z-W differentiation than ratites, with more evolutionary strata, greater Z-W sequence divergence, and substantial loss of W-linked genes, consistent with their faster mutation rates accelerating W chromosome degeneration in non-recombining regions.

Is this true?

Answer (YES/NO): NO